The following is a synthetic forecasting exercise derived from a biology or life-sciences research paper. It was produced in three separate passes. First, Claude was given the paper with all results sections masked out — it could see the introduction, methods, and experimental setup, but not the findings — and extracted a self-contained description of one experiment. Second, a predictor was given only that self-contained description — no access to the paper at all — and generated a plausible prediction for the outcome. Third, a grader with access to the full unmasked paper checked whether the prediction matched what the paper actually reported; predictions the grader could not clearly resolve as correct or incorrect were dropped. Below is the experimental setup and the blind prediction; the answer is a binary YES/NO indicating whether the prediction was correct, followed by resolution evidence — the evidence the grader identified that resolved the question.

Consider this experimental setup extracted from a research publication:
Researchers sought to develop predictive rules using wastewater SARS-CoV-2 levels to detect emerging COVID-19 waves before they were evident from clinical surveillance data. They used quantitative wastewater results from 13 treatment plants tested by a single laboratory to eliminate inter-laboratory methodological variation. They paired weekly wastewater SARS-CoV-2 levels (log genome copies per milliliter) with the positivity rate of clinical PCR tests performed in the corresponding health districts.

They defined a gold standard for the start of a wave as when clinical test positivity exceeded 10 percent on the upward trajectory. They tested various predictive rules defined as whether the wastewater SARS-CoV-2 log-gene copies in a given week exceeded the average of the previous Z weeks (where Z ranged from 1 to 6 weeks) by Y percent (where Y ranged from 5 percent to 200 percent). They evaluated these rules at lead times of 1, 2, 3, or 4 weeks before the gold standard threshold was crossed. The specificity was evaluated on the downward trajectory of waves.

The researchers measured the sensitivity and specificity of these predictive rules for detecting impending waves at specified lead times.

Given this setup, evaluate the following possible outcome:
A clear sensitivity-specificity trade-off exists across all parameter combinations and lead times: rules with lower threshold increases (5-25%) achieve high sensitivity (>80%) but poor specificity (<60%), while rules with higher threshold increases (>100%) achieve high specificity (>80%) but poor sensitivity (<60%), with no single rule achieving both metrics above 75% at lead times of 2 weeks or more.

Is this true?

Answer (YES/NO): NO